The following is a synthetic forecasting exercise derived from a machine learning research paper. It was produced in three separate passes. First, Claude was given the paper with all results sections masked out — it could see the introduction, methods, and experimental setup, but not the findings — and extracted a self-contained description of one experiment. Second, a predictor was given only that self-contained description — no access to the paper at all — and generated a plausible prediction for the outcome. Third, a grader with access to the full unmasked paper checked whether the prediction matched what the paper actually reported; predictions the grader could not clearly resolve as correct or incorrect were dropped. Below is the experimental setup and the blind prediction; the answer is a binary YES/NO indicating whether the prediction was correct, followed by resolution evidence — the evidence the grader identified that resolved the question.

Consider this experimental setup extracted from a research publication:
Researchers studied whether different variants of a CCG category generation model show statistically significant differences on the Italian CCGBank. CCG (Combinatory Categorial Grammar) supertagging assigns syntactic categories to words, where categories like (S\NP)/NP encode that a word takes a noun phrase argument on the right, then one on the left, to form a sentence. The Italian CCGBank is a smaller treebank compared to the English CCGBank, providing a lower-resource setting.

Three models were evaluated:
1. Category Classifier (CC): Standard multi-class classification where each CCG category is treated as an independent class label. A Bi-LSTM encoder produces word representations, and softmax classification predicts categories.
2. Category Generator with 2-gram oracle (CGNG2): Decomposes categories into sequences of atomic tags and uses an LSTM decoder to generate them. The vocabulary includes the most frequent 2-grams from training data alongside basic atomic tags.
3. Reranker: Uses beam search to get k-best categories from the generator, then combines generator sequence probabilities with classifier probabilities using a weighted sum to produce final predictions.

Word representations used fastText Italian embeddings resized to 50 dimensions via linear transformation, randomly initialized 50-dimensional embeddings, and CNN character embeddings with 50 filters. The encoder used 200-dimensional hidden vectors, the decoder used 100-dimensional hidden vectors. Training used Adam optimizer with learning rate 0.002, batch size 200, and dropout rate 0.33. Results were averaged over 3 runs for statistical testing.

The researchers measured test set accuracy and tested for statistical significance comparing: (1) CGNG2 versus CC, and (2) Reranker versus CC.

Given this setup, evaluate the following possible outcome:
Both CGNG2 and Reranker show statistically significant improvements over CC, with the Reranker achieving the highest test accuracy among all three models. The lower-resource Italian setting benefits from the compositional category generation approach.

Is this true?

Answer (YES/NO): YES